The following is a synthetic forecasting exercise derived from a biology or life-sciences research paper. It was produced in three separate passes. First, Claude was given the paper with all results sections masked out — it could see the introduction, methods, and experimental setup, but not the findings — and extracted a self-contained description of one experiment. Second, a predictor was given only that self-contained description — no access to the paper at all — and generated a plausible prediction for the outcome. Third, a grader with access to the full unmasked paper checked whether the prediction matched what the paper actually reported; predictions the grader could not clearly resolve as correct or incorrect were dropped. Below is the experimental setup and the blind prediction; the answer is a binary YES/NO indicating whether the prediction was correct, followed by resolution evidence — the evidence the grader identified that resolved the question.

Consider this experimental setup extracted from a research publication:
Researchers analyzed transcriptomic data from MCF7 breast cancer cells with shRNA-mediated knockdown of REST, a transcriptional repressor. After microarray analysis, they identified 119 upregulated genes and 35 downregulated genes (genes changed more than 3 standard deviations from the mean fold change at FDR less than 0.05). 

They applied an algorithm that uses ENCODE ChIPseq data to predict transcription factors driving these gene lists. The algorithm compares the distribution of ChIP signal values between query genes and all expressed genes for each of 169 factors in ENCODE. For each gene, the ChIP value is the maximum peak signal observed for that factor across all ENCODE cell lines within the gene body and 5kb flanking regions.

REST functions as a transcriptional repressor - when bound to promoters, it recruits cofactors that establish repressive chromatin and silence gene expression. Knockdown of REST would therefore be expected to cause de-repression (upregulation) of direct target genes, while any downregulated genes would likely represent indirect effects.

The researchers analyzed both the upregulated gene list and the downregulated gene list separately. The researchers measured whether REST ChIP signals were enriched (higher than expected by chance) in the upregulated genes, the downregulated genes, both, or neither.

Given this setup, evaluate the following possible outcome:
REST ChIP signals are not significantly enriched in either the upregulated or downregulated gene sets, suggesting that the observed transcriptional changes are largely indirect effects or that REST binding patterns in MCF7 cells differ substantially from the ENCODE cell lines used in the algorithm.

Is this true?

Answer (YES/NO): NO